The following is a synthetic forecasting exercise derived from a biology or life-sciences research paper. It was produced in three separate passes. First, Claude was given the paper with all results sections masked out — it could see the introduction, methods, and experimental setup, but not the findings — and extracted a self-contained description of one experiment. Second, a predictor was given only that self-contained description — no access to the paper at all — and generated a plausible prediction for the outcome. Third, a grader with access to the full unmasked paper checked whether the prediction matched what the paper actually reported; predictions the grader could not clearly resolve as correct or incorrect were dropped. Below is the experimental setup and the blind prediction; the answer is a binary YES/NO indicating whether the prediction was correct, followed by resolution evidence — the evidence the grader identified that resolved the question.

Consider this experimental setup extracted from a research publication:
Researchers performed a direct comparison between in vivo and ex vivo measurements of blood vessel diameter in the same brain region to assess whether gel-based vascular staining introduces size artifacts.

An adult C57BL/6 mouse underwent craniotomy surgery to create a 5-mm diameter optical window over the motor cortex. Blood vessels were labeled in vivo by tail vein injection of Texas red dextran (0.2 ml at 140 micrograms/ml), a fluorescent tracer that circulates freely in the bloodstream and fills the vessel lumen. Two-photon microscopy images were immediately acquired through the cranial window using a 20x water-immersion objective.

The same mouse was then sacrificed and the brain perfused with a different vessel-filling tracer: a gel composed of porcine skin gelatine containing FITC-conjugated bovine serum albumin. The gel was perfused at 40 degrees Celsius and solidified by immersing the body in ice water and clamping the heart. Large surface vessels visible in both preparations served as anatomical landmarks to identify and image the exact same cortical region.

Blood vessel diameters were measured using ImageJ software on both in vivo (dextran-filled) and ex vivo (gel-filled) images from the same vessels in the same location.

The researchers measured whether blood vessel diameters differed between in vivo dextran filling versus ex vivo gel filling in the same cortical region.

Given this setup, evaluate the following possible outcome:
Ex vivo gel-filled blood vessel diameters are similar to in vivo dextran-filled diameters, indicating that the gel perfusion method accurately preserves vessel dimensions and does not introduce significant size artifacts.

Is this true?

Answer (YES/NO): NO